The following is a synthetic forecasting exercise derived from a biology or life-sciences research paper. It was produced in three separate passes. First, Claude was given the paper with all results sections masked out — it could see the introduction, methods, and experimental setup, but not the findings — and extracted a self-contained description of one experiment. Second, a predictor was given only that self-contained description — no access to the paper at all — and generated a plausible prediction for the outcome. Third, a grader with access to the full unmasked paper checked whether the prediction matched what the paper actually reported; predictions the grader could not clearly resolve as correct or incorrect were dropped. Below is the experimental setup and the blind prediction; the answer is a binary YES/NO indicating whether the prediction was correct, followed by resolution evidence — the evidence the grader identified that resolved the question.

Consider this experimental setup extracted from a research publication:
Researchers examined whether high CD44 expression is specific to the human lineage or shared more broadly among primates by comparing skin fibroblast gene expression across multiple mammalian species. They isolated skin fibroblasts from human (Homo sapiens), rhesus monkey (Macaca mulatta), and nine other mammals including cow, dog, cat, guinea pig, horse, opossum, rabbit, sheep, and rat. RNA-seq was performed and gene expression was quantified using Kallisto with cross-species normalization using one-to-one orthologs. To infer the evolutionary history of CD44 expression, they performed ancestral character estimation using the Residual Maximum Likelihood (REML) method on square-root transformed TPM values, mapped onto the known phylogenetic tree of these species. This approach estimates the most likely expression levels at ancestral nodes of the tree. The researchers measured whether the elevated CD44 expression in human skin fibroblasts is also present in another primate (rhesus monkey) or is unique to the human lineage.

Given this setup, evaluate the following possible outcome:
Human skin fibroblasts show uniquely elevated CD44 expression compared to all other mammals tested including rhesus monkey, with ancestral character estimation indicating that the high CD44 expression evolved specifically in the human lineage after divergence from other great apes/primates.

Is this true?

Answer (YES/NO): NO